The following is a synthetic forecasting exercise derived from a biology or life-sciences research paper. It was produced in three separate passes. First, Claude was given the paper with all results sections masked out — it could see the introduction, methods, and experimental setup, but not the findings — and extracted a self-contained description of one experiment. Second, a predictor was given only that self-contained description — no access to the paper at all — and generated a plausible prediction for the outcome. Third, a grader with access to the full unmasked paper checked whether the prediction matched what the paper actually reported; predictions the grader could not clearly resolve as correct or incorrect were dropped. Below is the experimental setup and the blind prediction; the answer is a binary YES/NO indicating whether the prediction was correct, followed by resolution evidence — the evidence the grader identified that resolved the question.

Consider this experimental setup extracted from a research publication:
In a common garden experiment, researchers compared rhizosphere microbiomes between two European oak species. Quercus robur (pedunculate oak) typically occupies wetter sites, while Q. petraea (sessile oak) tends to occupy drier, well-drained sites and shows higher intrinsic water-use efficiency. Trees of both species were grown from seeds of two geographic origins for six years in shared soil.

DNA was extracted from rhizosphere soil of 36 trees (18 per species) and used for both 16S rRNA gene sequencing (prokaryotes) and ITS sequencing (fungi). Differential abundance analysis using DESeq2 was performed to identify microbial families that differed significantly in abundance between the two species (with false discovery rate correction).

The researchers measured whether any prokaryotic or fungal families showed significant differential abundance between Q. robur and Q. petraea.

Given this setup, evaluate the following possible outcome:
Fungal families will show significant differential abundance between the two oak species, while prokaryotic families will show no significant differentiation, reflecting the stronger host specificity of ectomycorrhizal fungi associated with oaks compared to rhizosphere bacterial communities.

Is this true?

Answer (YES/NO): NO